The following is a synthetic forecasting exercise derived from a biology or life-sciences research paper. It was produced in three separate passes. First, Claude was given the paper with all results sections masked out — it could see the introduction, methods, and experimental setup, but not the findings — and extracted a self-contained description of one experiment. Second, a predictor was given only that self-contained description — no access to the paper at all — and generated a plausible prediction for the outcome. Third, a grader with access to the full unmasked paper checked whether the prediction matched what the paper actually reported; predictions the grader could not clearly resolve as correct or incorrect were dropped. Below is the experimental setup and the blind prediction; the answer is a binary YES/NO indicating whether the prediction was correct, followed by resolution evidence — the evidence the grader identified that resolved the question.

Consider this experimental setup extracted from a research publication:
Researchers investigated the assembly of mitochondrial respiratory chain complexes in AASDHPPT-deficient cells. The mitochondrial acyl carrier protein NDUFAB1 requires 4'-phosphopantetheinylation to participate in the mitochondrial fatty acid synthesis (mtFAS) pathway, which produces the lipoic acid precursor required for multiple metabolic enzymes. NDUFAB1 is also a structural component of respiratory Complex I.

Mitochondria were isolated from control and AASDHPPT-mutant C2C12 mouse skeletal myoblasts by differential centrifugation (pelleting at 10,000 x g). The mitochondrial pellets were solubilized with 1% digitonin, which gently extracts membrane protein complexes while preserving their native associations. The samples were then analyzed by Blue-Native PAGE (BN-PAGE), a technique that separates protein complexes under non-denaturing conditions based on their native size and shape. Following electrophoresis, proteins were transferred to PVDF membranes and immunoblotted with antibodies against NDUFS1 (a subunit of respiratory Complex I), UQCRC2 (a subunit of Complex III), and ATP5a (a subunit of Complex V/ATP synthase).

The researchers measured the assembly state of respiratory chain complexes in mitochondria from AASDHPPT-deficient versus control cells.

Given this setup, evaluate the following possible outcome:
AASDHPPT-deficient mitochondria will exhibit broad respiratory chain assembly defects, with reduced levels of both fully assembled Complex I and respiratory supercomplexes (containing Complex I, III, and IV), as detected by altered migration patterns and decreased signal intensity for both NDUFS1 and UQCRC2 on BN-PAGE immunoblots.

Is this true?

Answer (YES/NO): NO